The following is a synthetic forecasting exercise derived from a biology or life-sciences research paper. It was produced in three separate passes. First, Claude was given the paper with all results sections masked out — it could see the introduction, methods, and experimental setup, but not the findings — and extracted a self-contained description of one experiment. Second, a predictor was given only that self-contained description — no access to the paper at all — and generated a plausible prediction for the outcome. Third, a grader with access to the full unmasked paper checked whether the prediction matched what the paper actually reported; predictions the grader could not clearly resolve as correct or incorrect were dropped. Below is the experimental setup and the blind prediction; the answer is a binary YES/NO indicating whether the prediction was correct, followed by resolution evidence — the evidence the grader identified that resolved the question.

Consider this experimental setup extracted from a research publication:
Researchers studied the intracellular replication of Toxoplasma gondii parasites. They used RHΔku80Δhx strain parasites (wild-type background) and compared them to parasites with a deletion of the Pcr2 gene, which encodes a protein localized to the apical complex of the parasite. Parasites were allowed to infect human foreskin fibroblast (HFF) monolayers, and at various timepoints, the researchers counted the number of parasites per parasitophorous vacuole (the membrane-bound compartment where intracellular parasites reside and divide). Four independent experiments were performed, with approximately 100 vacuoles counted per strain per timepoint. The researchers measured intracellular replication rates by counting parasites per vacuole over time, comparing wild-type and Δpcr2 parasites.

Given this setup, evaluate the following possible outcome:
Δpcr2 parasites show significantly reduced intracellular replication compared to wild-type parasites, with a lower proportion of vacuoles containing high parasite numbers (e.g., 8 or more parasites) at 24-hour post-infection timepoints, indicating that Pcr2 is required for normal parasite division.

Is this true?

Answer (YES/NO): NO